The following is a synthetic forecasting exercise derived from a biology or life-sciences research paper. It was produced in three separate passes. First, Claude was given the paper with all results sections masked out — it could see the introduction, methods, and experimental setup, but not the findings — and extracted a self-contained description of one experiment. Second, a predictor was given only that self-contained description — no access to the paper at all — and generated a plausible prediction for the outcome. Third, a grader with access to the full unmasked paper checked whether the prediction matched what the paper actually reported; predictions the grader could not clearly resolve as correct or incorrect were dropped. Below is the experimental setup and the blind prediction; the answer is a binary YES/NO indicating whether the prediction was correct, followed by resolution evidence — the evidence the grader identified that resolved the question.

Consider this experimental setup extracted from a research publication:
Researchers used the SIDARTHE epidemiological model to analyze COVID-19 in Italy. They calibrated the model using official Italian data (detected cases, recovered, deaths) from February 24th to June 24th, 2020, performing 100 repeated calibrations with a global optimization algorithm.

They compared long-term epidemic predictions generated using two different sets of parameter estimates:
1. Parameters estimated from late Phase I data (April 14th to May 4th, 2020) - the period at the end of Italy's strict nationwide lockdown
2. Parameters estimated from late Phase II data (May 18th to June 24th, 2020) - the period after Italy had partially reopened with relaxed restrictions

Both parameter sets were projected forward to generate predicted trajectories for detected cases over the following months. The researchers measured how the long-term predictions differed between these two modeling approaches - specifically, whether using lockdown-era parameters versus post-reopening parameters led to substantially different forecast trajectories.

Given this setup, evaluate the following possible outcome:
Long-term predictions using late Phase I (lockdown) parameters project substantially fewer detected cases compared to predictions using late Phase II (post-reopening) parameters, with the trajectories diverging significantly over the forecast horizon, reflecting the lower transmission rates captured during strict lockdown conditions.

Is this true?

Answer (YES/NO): NO